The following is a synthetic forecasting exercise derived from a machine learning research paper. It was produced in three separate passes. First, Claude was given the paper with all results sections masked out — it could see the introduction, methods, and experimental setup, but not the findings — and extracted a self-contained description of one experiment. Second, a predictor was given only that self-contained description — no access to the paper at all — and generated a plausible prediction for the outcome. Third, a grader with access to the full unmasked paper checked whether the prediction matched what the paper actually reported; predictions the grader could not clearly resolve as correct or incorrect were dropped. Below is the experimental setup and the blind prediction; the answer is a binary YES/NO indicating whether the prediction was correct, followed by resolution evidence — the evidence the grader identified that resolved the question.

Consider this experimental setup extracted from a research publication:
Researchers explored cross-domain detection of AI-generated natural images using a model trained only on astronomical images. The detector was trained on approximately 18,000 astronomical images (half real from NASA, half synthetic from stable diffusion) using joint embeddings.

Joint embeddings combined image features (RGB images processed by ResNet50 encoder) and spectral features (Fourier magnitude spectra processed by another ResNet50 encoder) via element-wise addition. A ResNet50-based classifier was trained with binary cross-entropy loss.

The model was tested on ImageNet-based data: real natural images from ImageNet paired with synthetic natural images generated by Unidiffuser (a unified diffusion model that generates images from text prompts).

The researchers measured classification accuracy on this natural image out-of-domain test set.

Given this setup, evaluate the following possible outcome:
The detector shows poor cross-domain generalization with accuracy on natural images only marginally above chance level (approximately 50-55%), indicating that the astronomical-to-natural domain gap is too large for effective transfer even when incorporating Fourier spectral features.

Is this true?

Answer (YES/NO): NO